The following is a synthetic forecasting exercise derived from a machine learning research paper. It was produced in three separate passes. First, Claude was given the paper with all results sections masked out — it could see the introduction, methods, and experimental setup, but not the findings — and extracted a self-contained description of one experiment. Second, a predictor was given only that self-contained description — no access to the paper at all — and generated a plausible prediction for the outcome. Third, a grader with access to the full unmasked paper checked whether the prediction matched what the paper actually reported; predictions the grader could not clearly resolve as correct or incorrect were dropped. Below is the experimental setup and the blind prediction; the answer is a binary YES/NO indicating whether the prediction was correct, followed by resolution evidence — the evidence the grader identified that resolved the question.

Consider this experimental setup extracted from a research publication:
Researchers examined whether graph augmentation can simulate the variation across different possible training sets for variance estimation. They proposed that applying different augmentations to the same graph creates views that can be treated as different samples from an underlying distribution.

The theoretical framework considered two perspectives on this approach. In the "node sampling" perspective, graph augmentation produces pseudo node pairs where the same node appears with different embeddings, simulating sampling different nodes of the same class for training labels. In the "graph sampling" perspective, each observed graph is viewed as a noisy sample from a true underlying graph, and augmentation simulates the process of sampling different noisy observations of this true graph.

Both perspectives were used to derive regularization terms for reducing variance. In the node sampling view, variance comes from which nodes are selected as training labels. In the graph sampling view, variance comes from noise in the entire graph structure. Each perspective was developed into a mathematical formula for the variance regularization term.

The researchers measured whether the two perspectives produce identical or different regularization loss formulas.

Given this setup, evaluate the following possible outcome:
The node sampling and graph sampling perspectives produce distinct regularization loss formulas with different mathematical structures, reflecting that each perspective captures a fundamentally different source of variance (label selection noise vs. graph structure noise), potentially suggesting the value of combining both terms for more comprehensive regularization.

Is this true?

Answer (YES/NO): NO